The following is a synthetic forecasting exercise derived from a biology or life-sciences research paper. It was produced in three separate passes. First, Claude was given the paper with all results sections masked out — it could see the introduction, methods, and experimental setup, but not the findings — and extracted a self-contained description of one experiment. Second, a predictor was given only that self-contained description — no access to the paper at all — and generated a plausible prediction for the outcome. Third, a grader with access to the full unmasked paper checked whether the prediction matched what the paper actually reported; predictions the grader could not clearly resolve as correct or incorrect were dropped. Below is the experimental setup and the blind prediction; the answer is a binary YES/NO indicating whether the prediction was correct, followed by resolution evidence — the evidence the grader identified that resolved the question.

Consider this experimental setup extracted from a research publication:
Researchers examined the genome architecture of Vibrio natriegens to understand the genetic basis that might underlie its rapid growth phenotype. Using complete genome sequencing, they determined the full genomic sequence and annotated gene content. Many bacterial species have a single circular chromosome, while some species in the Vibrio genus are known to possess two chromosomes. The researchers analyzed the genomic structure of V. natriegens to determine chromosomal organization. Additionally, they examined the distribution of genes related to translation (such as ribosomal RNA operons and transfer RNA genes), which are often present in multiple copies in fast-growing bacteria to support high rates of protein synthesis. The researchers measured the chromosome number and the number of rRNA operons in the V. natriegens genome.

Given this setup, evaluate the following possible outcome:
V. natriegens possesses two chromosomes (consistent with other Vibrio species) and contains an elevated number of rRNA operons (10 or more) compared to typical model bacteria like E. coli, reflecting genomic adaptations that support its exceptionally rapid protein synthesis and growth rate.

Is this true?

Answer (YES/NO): YES